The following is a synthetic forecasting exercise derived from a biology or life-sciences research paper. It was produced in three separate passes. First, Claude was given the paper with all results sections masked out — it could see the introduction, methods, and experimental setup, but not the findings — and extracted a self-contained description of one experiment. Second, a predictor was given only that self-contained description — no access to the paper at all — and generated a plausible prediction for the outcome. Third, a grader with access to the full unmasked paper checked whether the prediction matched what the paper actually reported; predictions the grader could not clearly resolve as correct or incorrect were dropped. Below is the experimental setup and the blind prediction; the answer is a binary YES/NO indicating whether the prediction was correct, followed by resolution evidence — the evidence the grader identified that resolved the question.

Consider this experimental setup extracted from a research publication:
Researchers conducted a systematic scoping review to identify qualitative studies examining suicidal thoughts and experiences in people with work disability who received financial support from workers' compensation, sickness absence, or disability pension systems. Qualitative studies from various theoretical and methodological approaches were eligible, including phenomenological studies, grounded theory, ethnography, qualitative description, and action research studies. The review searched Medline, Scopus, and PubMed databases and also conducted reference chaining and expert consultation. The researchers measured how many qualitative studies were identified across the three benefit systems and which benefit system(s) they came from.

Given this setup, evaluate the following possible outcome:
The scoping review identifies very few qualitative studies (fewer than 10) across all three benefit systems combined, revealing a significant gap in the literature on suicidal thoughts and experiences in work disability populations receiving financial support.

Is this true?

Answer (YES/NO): YES